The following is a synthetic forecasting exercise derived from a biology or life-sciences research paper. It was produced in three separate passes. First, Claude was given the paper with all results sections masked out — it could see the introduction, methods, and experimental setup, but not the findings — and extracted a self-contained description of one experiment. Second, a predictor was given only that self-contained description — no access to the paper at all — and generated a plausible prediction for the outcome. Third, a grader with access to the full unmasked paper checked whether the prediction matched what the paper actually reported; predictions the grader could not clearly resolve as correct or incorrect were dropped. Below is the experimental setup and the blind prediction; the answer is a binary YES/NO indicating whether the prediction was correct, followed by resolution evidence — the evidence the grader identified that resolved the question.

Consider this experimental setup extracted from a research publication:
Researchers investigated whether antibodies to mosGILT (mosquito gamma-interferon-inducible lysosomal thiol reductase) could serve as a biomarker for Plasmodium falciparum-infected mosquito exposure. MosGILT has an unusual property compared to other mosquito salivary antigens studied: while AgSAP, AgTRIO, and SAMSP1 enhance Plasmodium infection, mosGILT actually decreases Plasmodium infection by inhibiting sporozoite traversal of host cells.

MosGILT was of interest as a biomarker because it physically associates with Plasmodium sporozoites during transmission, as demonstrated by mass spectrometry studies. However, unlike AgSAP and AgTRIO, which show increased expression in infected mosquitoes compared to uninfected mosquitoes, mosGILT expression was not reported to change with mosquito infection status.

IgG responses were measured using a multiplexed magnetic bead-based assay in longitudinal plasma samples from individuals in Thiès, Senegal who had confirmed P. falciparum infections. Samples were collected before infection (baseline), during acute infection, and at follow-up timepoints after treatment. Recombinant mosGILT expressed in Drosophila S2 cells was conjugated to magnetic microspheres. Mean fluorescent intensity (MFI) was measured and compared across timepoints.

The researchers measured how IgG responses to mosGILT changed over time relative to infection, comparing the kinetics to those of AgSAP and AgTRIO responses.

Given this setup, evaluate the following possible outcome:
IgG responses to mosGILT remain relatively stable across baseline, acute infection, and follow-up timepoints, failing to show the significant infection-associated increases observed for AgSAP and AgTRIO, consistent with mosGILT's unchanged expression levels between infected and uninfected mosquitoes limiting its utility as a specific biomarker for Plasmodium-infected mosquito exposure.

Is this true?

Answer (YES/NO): YES